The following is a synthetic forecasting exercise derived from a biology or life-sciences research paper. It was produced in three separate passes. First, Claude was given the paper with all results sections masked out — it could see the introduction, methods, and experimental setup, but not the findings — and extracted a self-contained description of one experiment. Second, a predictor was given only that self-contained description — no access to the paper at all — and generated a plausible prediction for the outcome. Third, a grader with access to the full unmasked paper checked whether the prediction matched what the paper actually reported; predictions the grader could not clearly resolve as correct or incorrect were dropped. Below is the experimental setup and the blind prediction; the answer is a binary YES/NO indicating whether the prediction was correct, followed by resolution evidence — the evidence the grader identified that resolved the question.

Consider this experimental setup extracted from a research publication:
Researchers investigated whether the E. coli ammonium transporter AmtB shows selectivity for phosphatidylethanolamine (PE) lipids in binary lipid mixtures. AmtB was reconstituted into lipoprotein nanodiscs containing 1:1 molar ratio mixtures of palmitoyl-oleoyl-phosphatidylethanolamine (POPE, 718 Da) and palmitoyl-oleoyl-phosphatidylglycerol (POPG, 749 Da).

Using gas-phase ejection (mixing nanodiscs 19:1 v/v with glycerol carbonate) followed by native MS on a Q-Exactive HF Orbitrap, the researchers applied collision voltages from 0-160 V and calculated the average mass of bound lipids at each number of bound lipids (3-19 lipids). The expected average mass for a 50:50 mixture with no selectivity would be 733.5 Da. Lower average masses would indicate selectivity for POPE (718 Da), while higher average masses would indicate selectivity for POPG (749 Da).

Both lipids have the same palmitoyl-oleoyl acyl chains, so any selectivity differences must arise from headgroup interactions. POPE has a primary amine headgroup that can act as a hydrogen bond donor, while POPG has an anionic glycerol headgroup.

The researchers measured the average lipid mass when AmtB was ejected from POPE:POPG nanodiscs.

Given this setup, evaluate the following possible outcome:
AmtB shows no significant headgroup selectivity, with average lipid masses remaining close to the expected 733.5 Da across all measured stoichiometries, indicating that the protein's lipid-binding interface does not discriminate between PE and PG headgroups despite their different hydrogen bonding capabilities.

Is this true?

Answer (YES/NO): NO